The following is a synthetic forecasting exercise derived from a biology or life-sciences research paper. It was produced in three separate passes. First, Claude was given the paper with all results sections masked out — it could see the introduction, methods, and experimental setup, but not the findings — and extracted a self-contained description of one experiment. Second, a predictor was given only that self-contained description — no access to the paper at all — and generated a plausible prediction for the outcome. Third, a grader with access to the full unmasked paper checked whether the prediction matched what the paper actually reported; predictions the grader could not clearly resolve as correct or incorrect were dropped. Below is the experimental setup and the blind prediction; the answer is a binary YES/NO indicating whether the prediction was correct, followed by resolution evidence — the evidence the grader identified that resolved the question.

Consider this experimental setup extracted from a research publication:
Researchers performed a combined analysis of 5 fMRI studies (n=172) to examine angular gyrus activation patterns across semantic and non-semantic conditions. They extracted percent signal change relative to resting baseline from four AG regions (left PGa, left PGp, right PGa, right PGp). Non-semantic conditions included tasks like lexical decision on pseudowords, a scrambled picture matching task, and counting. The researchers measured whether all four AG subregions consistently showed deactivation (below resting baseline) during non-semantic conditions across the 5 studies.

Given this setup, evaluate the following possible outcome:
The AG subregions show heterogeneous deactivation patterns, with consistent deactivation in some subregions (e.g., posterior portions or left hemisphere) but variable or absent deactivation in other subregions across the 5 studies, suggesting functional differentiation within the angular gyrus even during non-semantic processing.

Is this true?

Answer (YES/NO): NO